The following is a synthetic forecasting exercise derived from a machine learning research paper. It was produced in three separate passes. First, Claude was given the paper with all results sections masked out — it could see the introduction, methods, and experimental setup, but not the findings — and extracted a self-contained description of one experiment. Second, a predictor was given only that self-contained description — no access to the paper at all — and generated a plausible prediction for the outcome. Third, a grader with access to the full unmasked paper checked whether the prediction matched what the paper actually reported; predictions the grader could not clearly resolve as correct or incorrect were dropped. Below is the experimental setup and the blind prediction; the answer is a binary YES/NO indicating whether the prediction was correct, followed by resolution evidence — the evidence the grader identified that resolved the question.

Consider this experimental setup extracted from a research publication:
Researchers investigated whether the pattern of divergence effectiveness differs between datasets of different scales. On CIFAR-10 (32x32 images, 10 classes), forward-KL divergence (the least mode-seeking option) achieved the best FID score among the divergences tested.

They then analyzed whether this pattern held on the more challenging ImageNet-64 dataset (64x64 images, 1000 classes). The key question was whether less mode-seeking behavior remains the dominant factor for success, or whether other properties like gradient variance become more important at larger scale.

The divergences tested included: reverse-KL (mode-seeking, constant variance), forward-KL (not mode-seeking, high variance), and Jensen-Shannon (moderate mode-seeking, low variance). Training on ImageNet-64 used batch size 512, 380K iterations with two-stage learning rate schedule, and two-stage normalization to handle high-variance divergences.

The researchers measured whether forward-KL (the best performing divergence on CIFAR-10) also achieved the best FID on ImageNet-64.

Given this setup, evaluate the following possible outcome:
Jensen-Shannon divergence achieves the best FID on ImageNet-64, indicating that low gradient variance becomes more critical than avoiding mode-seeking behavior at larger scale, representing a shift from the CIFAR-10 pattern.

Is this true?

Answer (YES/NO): YES